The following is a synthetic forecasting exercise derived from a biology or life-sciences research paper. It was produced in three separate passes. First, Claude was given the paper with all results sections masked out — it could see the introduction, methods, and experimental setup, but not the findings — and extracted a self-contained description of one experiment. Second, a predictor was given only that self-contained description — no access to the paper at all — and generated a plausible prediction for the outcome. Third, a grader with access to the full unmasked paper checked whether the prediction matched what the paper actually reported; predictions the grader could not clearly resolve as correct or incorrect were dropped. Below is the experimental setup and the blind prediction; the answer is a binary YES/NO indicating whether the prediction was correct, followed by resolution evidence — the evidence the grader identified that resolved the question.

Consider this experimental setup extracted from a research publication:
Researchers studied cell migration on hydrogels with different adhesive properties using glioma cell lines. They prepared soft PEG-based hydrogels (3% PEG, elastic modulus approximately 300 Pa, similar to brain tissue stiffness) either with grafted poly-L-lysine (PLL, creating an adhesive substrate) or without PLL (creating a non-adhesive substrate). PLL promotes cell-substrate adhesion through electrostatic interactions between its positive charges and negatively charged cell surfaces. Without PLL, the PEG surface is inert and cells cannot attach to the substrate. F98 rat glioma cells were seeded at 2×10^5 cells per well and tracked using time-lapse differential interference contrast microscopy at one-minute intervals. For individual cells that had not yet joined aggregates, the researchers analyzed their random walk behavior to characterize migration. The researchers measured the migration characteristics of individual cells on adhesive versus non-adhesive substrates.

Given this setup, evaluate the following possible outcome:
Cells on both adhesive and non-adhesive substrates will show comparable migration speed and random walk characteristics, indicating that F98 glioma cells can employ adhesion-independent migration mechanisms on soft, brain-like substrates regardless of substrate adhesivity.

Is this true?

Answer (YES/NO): NO